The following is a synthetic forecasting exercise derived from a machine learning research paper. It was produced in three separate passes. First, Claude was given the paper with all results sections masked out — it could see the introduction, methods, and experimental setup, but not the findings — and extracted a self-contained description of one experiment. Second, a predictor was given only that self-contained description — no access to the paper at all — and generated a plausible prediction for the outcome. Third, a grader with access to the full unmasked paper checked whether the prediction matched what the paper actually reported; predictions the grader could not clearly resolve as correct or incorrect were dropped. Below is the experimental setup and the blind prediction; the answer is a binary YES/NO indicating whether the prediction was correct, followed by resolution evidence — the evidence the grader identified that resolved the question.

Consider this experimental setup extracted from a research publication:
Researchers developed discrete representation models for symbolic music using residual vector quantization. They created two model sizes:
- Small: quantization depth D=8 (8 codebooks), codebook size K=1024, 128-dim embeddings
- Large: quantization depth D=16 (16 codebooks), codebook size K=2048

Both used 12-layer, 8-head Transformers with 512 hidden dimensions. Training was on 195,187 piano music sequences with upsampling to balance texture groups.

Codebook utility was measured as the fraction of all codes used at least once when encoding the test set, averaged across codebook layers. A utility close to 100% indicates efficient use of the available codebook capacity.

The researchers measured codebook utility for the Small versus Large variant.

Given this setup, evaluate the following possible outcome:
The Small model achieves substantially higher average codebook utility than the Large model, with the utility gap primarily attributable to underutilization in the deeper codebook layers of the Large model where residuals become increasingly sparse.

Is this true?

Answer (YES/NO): NO